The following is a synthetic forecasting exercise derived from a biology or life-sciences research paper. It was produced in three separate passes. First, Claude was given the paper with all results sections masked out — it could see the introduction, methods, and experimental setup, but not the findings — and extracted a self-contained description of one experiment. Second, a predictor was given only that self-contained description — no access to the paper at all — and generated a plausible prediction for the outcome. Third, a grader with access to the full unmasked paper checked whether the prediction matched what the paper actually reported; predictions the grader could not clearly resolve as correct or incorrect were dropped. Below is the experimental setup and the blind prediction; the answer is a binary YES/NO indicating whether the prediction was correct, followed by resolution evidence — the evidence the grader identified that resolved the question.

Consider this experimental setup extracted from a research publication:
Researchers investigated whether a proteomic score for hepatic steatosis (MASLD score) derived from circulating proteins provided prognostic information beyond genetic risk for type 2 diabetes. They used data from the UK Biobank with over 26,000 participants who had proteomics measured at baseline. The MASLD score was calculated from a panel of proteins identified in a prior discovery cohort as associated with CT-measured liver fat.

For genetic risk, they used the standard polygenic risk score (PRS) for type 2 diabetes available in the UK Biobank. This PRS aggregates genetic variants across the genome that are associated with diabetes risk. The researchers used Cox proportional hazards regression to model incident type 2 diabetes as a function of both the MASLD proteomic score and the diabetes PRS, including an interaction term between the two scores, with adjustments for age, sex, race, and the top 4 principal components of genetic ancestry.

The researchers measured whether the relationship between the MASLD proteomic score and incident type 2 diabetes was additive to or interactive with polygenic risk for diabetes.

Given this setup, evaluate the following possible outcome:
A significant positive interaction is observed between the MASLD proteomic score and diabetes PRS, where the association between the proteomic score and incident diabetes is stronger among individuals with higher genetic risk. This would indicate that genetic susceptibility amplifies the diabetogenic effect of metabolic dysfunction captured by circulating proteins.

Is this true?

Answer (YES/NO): NO